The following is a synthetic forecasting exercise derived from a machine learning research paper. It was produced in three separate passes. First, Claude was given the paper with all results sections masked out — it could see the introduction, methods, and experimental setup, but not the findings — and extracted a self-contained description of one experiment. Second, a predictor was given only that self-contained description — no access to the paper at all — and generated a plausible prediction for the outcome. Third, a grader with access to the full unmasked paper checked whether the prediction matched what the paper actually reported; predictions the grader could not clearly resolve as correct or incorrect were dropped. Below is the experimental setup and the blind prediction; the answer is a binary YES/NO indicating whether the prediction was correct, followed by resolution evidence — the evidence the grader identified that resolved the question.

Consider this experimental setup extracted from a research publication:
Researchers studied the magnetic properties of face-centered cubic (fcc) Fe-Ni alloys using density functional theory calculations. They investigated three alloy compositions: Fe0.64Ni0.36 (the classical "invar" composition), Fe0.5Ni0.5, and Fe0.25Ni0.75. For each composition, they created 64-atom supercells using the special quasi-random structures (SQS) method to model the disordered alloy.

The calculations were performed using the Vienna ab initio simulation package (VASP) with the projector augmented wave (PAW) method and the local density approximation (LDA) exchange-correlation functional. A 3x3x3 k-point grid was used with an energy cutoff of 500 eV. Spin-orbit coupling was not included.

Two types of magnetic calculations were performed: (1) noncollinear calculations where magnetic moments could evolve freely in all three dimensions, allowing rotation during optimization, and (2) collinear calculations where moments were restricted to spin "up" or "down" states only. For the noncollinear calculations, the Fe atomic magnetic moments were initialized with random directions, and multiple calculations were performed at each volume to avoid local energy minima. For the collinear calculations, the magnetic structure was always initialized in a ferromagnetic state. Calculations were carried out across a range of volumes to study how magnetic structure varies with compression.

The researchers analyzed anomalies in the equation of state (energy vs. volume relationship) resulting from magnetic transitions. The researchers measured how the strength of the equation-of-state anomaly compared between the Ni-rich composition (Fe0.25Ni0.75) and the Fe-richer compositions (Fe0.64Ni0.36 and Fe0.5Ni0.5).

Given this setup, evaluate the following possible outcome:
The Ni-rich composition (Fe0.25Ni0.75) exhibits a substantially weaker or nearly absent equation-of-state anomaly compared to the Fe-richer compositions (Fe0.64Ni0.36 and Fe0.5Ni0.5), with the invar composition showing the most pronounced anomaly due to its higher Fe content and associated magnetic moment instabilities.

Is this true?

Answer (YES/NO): YES